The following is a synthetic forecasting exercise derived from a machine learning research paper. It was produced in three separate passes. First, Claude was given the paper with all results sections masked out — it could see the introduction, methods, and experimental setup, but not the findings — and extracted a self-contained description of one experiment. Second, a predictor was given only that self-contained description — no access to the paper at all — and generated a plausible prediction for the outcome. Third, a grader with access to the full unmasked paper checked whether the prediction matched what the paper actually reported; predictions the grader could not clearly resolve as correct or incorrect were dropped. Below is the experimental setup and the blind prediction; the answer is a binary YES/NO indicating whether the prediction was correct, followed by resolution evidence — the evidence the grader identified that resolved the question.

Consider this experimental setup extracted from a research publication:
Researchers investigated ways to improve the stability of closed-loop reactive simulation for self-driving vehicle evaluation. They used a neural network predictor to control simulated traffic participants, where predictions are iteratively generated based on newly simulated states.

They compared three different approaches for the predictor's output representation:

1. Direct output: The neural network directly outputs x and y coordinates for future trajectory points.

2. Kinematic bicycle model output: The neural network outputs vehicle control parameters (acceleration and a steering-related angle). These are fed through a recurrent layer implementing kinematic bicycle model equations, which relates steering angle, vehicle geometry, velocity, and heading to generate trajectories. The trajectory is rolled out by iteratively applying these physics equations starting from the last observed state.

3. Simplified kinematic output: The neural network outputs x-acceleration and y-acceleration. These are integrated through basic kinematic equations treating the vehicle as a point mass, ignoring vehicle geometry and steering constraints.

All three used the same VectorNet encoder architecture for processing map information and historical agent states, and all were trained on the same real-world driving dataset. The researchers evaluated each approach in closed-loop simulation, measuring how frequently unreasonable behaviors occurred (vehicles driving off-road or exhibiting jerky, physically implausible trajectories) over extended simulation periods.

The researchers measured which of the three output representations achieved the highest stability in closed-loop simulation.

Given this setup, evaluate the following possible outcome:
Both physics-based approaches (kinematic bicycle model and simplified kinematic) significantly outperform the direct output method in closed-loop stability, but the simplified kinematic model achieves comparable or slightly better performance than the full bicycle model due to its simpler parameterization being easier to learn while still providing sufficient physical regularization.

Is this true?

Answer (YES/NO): NO